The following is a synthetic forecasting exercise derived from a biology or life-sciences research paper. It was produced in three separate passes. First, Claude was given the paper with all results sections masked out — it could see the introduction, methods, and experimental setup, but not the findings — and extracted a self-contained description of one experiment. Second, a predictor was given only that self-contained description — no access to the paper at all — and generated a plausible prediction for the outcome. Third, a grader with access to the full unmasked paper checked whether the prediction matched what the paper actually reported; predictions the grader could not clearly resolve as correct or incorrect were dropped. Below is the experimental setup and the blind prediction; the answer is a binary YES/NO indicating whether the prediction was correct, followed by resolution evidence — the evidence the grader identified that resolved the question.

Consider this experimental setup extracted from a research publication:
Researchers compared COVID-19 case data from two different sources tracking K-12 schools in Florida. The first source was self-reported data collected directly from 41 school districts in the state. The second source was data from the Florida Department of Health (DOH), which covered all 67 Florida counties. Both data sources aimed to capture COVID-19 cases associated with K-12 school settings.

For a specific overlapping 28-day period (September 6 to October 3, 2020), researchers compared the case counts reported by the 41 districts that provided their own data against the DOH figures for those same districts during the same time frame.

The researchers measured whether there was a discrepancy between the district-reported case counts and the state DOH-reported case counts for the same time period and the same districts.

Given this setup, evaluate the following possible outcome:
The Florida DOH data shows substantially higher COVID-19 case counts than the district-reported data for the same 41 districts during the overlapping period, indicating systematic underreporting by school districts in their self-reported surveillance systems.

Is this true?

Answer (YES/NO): NO